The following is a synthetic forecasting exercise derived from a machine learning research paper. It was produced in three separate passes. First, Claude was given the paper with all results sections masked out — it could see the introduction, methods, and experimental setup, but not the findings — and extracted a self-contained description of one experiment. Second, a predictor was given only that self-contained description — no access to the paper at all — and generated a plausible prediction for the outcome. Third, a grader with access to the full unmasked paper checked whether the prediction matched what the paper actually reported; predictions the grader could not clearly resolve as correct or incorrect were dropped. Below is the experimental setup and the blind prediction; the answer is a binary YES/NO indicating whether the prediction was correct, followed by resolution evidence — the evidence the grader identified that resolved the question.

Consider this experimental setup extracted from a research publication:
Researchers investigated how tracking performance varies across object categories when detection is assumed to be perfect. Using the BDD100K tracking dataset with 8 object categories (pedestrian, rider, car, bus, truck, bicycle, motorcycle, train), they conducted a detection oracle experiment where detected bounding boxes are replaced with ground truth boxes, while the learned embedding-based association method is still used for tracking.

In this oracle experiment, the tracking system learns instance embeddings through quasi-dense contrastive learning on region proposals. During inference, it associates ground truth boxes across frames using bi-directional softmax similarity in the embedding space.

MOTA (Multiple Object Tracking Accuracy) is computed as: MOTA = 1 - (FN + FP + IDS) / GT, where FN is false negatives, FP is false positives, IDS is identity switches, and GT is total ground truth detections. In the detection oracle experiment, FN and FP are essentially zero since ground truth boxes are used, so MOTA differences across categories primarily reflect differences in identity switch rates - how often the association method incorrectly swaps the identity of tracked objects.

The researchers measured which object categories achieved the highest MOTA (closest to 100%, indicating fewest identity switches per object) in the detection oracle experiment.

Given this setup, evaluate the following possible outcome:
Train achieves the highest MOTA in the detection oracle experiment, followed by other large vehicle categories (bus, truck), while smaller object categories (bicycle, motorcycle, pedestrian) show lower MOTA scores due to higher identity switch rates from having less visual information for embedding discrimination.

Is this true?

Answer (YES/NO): NO